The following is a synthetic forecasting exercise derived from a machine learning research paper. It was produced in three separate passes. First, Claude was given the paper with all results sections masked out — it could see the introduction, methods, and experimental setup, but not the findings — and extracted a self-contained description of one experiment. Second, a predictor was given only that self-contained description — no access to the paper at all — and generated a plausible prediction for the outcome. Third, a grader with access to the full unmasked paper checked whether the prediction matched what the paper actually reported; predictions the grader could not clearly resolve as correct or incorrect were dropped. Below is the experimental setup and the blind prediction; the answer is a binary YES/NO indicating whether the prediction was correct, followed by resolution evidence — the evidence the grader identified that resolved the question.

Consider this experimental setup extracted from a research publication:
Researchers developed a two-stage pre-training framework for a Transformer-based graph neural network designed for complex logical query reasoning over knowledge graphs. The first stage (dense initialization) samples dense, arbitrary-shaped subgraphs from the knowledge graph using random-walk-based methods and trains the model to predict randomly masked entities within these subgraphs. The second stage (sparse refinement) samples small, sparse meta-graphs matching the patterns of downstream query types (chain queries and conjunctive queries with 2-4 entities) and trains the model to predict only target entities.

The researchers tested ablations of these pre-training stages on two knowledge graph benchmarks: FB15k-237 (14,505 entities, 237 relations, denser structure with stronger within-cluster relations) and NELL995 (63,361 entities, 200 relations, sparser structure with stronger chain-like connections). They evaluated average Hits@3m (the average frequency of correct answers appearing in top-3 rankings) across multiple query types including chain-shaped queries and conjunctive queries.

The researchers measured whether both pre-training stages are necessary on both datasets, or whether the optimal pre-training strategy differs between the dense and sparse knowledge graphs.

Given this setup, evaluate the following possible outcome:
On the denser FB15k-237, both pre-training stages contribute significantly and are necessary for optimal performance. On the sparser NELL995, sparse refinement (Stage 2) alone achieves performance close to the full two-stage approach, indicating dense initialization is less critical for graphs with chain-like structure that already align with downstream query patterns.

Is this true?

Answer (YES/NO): YES